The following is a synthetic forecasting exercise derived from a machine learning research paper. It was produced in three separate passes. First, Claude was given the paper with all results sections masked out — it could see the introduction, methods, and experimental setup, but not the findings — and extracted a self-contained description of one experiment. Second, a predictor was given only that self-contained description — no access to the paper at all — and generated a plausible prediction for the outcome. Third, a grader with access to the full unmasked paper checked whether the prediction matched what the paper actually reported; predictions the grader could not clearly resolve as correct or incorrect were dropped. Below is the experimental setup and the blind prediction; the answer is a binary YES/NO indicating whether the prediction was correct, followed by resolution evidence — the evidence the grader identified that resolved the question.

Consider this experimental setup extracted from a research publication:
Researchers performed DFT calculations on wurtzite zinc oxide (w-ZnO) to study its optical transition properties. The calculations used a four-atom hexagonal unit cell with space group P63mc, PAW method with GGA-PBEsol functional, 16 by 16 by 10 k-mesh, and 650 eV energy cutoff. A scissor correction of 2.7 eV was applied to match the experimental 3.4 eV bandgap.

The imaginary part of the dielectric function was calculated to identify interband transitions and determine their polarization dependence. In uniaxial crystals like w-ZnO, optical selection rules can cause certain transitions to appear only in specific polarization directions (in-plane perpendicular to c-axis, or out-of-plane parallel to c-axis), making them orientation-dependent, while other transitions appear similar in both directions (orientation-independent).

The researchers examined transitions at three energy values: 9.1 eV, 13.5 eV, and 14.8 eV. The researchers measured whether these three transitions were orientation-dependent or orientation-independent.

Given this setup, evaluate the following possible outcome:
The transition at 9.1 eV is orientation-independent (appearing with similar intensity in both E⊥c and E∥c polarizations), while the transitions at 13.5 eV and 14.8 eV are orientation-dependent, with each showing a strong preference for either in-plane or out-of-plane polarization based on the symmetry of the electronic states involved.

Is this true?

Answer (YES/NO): NO